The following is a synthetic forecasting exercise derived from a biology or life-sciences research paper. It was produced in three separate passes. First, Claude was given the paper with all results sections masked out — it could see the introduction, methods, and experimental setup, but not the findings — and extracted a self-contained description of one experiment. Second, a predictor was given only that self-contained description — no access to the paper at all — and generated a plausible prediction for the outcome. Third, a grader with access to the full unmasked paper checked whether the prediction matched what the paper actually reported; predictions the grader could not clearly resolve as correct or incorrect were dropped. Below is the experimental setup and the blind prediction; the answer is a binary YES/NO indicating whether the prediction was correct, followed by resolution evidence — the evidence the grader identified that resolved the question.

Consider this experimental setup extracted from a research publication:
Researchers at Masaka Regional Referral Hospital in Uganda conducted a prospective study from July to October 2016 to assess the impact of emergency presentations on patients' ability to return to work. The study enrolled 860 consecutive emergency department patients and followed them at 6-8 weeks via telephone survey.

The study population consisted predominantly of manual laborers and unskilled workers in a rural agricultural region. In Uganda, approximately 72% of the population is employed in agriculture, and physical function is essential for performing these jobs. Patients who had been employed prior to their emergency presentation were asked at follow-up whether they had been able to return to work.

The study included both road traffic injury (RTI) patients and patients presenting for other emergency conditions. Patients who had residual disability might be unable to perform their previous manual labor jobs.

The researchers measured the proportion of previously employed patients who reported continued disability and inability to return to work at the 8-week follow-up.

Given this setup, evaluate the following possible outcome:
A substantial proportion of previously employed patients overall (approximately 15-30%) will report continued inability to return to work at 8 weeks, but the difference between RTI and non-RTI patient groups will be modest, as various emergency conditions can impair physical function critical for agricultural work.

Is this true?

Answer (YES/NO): NO